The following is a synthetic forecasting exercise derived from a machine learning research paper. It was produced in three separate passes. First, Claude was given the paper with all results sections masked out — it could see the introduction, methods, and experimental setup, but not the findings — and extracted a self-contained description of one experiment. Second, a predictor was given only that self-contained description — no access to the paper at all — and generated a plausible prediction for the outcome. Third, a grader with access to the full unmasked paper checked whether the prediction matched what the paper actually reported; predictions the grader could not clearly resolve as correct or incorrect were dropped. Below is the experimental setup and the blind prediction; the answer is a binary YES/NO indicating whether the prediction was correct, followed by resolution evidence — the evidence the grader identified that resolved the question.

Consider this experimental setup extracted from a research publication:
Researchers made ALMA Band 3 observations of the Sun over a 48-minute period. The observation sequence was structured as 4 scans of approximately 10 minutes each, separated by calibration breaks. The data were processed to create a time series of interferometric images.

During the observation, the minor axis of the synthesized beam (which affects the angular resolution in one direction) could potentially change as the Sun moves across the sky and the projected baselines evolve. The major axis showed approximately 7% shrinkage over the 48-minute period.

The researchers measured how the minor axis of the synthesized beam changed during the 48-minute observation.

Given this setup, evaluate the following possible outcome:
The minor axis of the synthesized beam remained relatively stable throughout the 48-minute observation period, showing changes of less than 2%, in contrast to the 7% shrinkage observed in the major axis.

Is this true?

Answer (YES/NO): YES